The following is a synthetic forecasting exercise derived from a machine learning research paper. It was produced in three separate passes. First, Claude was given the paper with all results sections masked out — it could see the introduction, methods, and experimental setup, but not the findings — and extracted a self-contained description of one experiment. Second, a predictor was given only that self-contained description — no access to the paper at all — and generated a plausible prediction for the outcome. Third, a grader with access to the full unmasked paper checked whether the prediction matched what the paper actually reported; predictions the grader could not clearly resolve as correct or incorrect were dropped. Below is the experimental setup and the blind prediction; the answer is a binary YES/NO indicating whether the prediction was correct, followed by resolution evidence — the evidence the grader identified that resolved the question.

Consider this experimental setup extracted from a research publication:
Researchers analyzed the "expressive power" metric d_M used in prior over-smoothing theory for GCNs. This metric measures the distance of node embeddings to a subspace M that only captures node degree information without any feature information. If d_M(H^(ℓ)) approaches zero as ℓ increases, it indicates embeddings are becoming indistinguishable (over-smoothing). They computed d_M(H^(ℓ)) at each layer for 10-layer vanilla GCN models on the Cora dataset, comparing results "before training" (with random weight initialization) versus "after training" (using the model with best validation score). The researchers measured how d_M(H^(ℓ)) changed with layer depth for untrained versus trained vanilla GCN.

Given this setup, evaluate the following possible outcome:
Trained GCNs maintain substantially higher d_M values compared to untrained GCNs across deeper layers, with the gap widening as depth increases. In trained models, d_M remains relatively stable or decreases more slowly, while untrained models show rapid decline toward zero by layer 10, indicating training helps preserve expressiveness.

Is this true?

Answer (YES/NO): NO